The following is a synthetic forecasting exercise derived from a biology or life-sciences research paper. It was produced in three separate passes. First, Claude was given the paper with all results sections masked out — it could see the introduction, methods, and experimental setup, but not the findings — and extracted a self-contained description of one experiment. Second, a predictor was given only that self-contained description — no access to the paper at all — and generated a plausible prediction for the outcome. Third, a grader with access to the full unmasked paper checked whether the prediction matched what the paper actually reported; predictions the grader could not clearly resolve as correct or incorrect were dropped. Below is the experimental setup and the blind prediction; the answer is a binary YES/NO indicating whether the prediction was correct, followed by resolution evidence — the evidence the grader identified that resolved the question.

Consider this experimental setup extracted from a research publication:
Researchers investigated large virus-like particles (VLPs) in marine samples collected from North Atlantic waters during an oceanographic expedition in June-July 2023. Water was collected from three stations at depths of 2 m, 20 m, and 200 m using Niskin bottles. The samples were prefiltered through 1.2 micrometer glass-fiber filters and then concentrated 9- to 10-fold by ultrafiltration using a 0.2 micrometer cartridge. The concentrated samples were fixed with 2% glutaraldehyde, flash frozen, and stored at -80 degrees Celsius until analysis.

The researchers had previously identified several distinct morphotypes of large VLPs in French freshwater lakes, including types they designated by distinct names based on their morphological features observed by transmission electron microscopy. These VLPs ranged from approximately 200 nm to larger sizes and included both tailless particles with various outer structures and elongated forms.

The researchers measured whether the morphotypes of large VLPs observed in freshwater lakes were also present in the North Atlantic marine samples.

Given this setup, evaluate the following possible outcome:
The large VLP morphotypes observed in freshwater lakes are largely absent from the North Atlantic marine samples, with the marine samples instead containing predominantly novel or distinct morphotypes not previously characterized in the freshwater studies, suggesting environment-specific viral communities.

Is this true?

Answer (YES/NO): NO